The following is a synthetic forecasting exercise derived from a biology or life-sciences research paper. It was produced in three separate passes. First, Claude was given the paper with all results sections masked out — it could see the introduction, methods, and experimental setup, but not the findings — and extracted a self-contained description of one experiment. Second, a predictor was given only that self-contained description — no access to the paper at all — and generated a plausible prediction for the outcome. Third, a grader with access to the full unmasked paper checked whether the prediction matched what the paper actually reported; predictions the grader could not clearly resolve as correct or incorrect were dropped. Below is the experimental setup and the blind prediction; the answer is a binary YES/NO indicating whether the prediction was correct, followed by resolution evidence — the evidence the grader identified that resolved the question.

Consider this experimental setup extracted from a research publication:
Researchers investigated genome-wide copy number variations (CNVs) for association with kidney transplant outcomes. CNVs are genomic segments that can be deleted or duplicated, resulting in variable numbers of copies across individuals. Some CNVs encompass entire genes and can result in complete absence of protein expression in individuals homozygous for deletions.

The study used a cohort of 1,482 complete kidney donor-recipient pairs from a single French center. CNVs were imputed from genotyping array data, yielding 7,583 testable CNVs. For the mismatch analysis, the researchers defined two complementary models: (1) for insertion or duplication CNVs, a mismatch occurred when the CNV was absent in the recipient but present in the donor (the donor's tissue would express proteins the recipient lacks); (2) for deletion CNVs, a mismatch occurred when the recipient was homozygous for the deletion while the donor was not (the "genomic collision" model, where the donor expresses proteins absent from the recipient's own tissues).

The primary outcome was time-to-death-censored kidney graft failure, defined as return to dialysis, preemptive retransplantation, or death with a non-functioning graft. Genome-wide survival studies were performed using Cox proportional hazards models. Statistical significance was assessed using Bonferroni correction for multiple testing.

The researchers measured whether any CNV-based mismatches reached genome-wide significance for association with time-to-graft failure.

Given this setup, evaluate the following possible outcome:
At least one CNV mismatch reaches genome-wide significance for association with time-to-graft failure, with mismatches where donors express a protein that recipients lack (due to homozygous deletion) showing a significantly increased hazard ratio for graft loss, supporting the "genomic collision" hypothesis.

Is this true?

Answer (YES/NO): NO